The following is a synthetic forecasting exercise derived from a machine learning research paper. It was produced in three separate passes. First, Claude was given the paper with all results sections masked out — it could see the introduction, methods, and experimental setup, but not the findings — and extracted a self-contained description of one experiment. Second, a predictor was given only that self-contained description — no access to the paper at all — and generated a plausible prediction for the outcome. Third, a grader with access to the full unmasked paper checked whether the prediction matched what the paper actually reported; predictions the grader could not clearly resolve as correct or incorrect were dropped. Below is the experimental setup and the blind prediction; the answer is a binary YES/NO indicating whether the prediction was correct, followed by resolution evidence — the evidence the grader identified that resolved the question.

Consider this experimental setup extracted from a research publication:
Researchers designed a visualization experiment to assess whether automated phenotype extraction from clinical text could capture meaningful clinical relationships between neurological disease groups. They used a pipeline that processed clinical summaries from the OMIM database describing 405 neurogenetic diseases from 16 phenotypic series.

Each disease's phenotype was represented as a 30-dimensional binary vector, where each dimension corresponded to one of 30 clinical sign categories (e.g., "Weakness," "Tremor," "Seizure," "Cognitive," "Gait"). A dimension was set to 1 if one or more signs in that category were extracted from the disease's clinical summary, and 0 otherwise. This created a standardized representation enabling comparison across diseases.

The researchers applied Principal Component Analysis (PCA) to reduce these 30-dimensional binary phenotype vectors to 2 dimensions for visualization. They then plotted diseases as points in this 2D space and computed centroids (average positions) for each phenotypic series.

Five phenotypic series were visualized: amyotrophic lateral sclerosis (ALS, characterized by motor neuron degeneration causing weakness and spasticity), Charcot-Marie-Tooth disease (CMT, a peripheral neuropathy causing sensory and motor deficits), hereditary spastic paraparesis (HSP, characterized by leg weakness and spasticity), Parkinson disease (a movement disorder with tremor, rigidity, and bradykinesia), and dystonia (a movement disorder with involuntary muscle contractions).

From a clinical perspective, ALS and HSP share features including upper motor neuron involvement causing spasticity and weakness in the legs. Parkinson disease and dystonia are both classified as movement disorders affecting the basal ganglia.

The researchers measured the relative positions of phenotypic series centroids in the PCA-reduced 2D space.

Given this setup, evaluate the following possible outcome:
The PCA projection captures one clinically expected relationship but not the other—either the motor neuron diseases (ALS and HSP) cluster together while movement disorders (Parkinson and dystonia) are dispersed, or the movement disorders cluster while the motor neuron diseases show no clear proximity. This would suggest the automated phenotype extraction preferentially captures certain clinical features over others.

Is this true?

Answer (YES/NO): NO